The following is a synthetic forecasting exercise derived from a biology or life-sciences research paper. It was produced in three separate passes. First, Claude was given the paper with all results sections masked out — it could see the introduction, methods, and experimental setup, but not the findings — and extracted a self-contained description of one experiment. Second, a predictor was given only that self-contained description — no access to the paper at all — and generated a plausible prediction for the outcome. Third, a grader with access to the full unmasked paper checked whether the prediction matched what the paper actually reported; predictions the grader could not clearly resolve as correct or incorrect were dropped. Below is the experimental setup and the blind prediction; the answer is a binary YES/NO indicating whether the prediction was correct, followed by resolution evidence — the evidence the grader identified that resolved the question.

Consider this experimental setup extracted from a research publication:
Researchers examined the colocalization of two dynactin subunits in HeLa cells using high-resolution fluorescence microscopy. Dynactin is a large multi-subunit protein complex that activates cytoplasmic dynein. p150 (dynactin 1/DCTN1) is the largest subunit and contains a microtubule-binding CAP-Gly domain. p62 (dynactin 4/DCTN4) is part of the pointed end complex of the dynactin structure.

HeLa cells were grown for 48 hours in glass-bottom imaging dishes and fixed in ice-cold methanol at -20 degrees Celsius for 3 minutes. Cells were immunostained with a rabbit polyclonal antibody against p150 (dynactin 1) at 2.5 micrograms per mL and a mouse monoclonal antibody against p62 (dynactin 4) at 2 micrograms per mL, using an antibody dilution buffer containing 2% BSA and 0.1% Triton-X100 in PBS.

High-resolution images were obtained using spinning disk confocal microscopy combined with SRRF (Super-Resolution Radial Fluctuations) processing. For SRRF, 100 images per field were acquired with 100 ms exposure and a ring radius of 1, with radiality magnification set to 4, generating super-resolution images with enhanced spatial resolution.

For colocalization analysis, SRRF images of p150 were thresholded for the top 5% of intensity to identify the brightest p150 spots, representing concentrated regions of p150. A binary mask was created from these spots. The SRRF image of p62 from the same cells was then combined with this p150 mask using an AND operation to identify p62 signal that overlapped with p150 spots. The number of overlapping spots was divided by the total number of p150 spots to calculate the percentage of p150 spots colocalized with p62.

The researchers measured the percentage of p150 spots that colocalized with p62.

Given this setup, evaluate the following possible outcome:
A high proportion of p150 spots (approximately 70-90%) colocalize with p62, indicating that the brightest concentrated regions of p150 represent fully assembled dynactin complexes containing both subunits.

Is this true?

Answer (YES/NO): NO